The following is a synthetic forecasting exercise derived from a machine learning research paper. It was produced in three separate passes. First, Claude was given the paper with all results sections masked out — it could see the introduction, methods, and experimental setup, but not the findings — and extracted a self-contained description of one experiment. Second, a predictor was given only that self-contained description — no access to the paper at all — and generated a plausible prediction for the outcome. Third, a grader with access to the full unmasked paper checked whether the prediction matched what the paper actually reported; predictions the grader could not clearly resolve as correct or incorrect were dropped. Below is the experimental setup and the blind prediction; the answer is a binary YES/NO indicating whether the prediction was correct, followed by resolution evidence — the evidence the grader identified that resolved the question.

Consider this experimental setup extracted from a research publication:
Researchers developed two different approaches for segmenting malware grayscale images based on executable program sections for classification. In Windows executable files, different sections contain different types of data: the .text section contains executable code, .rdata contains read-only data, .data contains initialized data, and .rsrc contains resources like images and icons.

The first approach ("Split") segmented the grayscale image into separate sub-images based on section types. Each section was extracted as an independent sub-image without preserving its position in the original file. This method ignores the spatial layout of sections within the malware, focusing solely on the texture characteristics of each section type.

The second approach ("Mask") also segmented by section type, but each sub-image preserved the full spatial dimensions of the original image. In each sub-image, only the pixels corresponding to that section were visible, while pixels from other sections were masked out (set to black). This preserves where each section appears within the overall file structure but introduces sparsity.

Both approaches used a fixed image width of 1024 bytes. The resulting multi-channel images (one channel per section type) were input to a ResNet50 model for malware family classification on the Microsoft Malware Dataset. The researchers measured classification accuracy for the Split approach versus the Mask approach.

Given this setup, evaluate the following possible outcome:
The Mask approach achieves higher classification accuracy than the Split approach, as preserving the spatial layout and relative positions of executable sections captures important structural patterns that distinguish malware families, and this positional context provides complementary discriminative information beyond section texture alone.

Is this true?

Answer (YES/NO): NO